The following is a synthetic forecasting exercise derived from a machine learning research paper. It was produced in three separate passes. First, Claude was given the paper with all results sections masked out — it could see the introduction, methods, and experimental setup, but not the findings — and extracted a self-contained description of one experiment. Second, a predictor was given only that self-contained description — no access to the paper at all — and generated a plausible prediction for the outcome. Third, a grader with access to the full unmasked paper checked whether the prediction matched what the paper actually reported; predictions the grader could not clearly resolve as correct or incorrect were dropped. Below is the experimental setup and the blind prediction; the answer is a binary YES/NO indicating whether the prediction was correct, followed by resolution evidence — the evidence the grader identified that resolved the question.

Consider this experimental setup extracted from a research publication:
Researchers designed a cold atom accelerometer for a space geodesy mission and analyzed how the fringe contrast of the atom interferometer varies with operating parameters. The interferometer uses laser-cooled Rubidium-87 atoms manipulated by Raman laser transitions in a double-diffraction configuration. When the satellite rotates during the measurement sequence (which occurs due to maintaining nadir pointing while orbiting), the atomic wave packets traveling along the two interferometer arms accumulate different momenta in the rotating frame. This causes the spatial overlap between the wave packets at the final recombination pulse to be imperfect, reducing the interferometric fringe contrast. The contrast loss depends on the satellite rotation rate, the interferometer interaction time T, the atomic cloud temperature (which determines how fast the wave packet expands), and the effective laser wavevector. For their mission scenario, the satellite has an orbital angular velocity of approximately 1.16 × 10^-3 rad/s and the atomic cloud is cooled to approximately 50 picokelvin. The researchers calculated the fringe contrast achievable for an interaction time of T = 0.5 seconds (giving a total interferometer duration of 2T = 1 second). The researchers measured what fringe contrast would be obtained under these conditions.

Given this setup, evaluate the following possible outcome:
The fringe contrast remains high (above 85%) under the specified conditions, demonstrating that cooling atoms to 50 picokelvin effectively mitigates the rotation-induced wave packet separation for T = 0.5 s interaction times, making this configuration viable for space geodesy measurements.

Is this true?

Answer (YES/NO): NO